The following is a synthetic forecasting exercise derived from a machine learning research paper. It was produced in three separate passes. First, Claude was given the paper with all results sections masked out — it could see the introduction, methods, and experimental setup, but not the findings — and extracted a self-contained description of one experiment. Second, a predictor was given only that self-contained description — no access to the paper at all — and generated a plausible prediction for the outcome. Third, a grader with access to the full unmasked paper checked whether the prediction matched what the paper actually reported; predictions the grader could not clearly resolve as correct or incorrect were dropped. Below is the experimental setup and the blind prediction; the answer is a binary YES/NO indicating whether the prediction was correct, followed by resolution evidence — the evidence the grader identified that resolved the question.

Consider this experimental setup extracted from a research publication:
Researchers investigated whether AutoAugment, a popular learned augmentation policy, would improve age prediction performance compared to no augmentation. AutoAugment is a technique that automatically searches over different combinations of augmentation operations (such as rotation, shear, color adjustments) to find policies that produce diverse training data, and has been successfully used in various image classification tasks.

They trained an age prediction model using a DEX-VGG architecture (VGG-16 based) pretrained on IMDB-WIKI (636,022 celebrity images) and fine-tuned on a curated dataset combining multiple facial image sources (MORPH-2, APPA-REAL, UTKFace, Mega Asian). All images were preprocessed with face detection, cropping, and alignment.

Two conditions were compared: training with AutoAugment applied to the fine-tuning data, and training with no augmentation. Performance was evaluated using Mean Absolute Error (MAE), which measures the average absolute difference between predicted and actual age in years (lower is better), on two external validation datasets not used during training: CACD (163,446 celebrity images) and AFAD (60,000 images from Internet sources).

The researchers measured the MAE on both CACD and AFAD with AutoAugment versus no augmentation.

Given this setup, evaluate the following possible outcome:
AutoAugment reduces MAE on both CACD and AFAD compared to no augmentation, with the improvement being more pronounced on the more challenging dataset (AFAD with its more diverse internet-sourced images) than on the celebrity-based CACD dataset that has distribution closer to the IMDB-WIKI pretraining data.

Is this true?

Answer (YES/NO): NO